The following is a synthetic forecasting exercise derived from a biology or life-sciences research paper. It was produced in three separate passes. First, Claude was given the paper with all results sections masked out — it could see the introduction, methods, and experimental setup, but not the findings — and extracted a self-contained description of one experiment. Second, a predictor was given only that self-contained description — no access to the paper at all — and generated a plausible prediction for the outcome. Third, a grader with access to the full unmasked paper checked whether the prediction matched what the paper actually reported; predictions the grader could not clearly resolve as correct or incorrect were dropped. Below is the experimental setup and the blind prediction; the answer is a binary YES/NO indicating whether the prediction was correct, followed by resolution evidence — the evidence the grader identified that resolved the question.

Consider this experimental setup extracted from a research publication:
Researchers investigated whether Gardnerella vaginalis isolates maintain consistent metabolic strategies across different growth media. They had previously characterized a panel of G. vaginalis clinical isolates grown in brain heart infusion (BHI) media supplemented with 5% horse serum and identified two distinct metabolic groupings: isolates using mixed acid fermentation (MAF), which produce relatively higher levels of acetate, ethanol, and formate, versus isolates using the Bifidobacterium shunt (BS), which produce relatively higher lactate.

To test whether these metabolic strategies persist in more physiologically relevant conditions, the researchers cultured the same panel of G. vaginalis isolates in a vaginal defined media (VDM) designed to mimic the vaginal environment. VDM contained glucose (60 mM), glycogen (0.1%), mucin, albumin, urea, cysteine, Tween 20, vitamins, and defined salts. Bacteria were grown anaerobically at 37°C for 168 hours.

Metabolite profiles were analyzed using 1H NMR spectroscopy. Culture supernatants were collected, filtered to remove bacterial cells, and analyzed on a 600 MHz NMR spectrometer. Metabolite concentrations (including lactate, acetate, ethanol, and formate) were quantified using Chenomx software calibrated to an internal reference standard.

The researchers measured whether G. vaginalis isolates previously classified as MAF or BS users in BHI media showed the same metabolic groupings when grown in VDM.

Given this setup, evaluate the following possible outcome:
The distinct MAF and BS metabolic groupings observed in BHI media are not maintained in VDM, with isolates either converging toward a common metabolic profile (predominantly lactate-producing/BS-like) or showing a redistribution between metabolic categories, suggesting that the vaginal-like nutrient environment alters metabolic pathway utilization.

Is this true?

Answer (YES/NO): NO